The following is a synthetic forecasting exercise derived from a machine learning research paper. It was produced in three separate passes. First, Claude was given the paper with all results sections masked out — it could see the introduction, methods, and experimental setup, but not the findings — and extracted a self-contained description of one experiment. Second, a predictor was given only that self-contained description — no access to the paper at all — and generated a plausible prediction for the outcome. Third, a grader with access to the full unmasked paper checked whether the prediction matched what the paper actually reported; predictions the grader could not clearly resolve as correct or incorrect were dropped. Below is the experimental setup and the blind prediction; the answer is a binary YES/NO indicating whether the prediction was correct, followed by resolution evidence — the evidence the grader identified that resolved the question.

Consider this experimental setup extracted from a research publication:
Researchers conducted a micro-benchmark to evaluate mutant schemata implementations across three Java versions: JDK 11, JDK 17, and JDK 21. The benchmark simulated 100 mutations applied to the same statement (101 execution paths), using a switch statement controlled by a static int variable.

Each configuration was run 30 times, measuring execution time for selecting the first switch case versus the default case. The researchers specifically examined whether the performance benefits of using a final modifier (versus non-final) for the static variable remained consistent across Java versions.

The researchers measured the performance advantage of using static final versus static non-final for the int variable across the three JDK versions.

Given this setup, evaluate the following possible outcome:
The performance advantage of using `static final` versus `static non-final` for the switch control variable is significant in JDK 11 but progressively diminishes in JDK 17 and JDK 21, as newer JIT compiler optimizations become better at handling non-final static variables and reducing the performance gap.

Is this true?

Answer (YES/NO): YES